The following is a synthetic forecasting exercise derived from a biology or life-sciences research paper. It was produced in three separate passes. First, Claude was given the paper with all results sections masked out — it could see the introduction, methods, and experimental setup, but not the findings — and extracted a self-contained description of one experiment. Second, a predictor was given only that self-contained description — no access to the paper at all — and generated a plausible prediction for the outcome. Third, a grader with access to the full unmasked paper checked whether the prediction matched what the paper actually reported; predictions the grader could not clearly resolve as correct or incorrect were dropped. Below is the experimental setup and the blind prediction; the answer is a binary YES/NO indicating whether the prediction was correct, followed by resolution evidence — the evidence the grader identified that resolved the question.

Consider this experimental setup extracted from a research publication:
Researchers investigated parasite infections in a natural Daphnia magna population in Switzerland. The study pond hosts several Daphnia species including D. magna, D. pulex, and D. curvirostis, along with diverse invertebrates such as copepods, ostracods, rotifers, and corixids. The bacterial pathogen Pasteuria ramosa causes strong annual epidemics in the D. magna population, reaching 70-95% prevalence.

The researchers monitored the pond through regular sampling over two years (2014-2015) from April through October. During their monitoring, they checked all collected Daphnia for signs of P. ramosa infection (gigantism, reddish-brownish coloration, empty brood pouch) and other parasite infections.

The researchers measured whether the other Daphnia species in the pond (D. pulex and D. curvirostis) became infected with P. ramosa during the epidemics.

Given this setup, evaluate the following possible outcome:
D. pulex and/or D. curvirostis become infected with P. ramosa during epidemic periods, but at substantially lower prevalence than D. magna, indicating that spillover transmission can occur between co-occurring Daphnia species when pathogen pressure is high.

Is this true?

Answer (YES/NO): NO